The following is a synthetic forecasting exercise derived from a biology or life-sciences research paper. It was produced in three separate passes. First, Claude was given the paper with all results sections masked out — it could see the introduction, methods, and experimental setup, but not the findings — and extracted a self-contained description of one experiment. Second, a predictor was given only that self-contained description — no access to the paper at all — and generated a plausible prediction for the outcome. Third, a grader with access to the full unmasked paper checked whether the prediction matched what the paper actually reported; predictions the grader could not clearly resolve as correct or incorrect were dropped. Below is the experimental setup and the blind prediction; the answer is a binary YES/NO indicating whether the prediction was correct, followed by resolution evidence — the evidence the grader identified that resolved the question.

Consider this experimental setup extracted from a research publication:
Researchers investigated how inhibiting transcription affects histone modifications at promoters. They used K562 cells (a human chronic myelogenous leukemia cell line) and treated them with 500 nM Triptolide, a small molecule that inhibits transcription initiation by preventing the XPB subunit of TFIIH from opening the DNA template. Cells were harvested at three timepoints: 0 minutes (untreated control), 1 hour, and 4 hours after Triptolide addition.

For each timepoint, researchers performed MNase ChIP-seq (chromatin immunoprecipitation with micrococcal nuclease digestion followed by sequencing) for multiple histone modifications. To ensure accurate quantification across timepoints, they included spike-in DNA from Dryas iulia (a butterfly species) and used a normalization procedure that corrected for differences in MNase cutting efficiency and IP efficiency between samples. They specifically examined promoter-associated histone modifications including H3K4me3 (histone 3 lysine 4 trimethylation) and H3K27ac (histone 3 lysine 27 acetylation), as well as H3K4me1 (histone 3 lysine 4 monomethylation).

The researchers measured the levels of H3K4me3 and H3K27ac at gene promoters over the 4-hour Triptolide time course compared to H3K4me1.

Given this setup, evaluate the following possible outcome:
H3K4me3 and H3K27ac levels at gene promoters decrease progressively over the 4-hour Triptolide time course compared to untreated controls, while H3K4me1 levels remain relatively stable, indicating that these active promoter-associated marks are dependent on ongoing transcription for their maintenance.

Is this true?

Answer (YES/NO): YES